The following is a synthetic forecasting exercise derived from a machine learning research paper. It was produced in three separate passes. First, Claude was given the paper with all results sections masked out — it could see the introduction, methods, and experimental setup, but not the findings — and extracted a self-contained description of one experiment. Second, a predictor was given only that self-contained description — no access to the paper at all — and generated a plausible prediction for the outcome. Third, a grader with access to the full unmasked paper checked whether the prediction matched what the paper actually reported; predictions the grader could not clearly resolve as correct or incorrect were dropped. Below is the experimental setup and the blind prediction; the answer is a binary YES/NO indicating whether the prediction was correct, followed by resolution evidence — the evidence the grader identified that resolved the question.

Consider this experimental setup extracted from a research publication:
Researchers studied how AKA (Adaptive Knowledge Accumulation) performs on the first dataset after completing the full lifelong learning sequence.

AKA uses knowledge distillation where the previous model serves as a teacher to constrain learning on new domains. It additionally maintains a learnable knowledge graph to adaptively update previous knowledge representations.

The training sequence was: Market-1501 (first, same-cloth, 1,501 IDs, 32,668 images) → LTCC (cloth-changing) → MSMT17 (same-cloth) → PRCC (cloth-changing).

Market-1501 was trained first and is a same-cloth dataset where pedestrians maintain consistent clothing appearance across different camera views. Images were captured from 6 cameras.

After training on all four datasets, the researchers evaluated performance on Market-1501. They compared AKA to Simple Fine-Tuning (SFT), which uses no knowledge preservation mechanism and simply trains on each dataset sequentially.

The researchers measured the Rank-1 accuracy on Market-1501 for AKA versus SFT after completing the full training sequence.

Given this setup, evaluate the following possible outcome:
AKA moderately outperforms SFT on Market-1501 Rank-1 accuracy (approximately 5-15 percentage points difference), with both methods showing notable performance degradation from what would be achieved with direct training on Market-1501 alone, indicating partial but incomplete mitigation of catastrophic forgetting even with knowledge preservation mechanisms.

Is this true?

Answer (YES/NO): NO